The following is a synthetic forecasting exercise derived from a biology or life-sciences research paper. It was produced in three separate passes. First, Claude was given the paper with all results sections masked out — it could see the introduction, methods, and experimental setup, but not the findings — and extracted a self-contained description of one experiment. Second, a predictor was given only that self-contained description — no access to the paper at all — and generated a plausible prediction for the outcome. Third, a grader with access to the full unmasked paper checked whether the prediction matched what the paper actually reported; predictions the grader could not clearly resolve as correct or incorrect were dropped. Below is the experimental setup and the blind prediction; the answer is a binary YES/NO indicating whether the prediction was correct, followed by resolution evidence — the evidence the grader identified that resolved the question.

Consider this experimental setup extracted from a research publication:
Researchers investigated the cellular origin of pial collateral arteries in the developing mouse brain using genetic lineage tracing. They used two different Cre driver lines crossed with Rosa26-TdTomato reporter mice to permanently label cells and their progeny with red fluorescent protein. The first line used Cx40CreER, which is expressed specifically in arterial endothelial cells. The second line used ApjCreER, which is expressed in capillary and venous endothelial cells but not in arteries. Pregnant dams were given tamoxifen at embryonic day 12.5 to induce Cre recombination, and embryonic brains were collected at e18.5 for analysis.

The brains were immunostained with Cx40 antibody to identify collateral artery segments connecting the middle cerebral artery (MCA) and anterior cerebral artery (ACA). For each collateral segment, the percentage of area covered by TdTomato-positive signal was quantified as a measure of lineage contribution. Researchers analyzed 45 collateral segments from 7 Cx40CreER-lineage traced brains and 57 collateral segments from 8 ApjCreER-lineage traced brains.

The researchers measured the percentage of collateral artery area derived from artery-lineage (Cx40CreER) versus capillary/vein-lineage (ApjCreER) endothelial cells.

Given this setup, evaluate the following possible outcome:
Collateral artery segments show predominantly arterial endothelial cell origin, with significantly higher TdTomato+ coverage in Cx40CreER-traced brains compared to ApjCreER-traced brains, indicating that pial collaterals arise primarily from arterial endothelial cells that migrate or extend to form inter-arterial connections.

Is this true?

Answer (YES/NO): YES